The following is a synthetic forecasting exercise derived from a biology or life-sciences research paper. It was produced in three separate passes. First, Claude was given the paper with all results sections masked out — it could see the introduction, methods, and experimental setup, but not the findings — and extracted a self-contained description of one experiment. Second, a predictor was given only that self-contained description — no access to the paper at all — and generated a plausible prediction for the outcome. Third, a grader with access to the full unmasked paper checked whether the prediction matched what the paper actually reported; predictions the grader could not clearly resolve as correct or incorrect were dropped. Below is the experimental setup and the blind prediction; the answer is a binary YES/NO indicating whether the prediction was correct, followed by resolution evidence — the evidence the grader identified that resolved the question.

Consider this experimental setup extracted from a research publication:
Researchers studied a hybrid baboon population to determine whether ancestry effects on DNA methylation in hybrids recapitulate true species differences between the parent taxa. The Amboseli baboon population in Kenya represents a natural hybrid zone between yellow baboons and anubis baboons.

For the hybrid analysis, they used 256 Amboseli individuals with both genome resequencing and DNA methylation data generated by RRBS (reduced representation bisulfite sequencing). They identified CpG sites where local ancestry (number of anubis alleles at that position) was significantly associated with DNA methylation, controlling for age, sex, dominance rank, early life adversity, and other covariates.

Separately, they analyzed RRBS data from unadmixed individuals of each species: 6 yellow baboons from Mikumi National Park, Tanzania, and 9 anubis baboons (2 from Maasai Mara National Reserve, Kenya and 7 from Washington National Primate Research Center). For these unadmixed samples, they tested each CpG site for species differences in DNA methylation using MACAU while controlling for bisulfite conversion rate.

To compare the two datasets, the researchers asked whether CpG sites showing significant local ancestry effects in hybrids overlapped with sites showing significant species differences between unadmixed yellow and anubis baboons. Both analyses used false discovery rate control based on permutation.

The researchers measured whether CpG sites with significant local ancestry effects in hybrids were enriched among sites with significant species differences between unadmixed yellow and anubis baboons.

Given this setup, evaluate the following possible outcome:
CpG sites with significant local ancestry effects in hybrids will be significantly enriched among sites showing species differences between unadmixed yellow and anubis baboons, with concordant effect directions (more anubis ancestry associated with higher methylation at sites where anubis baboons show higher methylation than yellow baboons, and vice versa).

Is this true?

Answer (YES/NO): YES